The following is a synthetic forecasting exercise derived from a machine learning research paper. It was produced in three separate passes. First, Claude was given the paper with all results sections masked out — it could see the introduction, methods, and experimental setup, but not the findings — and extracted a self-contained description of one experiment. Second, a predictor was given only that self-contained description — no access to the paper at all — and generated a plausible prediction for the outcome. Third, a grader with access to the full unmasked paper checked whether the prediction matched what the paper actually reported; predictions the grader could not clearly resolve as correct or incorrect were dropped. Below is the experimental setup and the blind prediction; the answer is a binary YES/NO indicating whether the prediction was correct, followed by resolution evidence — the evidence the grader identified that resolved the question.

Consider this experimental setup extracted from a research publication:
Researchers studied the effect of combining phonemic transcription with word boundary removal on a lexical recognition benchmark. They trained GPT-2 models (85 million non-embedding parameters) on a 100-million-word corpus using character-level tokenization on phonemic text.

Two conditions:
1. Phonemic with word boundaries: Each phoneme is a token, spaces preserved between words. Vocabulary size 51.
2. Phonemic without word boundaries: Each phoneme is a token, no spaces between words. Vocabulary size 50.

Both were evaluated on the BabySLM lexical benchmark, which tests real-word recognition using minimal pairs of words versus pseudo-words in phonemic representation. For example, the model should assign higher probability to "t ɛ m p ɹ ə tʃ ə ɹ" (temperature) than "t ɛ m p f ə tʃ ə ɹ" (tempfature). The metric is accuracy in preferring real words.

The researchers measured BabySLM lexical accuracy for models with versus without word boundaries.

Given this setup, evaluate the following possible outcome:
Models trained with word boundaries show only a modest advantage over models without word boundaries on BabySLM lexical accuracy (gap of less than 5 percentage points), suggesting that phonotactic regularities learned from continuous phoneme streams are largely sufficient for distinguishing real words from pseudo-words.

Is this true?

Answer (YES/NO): YES